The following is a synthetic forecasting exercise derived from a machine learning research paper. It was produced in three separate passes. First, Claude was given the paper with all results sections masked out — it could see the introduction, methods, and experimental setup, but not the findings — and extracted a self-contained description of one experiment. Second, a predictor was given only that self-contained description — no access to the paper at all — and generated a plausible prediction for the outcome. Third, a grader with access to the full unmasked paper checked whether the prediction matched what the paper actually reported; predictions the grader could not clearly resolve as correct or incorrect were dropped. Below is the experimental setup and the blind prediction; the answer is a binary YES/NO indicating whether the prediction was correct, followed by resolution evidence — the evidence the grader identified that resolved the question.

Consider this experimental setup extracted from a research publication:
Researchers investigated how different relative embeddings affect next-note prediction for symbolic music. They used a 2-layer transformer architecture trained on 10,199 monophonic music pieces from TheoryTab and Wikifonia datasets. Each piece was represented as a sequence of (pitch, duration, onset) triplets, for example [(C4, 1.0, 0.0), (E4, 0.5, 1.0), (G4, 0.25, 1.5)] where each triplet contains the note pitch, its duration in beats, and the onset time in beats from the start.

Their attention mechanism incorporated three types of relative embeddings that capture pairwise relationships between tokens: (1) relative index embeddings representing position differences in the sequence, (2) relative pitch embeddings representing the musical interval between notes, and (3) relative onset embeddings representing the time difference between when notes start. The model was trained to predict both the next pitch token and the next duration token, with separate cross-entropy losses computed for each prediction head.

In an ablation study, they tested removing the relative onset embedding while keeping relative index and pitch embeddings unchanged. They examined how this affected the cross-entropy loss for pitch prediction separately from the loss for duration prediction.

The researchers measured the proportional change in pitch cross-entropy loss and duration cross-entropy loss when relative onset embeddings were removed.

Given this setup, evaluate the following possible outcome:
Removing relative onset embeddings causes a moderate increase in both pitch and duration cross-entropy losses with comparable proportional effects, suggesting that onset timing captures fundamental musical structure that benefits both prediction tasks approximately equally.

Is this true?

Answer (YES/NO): YES